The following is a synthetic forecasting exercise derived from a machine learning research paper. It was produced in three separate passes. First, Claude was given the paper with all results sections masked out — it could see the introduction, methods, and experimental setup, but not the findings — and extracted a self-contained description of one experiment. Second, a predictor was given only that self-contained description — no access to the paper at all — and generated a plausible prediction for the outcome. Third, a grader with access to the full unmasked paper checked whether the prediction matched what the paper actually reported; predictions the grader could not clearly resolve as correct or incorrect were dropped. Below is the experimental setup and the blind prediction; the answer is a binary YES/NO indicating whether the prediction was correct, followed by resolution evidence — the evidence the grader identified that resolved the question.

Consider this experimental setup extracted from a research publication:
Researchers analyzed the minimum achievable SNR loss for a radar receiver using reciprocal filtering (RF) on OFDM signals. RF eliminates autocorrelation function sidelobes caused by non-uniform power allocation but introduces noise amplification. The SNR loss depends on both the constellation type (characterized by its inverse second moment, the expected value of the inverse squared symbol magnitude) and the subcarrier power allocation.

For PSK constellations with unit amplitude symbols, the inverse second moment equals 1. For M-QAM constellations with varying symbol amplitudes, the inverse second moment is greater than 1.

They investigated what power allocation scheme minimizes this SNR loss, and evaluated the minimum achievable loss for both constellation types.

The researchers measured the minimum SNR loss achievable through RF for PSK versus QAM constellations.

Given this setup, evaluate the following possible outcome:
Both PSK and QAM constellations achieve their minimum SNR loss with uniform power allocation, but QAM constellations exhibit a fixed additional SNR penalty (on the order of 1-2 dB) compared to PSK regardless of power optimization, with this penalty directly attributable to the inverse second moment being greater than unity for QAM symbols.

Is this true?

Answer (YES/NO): NO